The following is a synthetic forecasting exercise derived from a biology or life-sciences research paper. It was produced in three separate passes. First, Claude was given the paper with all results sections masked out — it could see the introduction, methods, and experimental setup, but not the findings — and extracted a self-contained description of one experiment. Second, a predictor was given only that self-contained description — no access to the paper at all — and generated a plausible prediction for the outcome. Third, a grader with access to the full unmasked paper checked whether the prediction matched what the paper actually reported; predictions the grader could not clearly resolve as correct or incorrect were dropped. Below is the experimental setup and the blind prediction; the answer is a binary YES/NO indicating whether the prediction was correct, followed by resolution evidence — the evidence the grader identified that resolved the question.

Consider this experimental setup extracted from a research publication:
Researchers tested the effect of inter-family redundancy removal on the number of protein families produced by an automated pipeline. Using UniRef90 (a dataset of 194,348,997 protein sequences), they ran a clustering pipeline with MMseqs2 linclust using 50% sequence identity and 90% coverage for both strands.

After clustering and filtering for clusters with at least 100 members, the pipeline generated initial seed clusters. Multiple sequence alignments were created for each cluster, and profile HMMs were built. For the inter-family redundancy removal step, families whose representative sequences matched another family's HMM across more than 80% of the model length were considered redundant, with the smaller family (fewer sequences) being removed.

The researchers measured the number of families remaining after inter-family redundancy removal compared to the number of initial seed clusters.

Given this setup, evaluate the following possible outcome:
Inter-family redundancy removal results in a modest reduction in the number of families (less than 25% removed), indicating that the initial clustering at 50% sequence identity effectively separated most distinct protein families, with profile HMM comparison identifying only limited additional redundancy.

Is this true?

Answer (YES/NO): NO